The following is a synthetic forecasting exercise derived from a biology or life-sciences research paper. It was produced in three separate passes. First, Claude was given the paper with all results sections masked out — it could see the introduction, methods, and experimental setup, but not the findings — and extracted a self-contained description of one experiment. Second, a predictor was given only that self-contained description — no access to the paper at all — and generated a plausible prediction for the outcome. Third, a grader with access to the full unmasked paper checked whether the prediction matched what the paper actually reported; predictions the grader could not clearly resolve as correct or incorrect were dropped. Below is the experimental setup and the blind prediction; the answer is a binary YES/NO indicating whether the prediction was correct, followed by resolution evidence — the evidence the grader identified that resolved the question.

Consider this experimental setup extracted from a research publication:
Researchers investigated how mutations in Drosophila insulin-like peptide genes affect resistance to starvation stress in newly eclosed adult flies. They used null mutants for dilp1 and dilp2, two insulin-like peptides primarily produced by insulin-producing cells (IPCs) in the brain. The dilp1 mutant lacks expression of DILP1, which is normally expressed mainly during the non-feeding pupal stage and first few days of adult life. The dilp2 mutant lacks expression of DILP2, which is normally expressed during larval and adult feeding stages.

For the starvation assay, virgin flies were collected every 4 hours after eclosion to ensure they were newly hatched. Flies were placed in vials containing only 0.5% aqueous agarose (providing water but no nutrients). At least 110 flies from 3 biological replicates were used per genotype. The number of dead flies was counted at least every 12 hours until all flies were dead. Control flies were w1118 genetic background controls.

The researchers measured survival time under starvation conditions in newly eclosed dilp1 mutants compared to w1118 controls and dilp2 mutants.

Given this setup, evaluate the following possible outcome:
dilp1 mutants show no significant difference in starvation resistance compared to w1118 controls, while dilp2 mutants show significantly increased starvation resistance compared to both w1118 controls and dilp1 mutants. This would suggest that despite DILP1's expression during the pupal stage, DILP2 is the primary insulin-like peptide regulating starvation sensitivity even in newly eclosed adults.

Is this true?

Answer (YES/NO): NO